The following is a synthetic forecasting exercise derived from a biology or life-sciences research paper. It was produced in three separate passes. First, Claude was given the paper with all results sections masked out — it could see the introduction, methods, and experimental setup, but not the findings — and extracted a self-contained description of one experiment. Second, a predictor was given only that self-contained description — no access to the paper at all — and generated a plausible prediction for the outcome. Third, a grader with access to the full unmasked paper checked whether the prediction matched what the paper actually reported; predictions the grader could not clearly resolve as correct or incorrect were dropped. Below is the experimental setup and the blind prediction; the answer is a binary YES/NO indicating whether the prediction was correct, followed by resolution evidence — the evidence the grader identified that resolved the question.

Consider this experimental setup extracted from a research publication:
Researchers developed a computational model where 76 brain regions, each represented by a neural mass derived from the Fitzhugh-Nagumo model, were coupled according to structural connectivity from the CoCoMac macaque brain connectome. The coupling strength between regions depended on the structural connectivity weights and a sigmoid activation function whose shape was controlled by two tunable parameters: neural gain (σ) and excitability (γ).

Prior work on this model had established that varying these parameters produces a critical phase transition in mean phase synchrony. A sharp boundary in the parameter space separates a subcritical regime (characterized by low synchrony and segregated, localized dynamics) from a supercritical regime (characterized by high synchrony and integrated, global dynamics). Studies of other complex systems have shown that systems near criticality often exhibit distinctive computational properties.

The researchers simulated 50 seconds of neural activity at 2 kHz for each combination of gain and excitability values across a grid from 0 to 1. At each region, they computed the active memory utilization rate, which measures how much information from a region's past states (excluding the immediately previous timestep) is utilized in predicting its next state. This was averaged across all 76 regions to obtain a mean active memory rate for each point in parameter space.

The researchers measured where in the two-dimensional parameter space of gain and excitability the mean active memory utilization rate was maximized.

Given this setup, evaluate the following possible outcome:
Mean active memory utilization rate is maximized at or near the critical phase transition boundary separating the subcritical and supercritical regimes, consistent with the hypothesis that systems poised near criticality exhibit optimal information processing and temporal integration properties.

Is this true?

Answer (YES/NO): NO